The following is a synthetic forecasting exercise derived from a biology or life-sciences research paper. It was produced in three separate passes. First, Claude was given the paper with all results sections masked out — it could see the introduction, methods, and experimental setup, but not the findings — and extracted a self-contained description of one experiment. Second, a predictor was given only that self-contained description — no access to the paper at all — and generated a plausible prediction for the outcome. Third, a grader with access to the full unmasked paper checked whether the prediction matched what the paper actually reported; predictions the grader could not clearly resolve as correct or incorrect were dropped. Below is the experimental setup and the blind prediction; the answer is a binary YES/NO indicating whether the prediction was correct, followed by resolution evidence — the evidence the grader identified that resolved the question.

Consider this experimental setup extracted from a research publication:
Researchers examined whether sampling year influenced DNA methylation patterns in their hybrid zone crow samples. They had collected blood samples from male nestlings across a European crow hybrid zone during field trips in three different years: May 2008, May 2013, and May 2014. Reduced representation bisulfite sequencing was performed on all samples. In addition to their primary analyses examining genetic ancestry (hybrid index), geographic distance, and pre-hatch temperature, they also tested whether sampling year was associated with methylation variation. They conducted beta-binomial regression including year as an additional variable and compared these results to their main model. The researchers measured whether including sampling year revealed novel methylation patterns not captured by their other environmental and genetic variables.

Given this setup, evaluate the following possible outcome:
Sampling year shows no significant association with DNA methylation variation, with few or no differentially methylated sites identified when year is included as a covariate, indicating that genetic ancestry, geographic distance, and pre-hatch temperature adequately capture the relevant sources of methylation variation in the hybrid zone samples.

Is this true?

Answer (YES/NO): YES